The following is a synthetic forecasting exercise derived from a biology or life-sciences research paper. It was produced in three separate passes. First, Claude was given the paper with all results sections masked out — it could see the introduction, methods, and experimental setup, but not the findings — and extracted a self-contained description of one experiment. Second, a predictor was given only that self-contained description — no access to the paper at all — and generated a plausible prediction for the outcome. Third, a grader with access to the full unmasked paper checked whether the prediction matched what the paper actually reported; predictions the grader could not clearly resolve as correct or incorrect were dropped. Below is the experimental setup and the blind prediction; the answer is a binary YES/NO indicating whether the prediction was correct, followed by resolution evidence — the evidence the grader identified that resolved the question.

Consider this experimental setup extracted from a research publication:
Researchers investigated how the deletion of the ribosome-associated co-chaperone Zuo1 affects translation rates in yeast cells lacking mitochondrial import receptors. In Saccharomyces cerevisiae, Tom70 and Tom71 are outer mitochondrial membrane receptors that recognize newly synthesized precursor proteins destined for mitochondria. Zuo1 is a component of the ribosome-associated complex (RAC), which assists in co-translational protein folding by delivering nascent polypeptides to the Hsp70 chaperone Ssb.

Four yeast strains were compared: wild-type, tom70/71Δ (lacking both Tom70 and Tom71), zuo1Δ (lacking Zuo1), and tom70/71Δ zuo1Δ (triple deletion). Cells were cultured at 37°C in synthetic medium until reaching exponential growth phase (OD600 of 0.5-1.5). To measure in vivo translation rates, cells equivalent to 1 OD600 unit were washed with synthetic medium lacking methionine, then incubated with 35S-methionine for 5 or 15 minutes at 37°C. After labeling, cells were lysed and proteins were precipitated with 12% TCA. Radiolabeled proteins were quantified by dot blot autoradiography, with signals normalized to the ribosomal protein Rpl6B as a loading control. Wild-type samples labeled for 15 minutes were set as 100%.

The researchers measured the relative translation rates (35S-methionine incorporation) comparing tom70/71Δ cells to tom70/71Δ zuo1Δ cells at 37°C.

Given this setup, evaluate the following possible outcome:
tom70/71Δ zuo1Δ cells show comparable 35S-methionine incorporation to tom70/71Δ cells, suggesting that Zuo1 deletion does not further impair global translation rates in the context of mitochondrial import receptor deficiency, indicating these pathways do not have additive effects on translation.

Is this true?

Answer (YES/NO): NO